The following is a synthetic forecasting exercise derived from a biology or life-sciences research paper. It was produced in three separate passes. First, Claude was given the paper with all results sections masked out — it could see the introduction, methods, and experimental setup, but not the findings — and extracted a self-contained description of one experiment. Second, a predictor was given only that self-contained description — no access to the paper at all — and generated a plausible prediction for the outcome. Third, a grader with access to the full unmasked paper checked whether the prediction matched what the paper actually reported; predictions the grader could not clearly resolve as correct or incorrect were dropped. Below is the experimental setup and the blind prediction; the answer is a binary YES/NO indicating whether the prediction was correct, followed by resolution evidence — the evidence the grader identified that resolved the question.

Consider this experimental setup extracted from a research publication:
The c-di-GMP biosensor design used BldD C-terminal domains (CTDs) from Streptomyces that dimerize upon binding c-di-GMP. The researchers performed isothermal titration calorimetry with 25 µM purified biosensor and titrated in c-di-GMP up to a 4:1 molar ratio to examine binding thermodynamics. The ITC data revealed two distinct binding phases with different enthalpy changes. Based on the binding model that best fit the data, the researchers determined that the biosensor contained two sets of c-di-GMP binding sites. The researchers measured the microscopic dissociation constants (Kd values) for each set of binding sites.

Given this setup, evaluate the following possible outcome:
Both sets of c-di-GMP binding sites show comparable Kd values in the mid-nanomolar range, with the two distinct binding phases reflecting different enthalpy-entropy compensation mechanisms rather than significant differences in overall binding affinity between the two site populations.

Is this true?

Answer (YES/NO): NO